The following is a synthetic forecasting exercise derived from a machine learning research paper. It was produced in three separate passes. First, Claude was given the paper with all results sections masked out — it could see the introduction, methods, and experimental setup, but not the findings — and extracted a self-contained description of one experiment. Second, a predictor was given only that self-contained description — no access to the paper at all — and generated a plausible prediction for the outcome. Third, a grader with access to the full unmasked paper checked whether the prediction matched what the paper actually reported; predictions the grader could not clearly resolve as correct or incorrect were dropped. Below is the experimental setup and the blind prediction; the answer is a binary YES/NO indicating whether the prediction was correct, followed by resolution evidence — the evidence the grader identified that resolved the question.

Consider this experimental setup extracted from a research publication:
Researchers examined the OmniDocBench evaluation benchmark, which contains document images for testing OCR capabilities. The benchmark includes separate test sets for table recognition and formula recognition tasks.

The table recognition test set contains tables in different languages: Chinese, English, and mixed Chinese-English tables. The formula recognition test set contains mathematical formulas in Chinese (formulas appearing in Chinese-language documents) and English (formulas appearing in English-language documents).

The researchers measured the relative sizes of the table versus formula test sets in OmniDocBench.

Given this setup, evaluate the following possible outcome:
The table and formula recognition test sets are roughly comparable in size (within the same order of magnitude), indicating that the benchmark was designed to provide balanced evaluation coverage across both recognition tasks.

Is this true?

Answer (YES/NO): YES